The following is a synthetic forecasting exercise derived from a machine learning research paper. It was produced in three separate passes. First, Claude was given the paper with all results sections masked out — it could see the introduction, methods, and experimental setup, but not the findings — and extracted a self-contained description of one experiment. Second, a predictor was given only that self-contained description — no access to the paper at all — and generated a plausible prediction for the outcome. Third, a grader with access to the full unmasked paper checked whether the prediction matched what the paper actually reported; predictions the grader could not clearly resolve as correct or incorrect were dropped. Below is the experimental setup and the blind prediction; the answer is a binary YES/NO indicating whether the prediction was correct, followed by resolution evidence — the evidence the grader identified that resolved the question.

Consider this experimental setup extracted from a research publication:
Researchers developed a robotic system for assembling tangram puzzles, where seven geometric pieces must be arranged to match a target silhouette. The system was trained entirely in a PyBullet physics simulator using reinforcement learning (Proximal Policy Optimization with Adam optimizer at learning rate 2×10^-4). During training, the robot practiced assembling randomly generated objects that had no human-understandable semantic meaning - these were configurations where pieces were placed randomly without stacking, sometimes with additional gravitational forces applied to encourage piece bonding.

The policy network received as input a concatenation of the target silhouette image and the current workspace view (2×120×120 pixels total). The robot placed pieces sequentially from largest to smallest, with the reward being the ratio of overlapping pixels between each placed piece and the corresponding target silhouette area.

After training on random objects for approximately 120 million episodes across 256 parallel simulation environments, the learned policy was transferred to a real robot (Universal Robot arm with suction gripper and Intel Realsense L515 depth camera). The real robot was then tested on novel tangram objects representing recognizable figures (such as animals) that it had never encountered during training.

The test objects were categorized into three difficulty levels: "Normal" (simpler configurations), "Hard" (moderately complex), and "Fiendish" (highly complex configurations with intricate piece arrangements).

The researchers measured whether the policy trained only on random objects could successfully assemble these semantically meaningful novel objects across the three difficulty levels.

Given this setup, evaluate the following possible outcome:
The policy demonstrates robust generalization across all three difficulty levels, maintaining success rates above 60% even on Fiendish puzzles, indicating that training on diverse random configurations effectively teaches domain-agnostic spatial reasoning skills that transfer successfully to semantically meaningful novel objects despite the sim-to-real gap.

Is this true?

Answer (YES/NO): YES